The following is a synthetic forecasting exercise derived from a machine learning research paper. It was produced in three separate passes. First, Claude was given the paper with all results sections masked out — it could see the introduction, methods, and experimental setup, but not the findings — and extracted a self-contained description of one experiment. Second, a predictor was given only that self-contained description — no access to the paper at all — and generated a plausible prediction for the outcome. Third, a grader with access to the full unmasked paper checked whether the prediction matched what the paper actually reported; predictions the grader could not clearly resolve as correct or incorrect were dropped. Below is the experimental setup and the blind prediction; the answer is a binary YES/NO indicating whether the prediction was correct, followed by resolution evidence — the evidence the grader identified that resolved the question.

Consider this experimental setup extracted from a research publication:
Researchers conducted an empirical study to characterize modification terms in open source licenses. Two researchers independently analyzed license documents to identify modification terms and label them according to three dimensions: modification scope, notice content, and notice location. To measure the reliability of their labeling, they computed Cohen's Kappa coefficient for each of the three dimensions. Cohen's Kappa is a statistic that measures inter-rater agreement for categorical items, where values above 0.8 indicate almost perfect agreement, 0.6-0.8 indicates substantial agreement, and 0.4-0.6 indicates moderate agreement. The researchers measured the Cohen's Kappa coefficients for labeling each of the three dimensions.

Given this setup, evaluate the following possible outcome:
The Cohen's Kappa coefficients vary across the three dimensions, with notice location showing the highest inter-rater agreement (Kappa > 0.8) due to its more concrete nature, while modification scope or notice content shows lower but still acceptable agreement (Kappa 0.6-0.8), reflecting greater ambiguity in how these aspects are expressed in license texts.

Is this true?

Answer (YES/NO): YES